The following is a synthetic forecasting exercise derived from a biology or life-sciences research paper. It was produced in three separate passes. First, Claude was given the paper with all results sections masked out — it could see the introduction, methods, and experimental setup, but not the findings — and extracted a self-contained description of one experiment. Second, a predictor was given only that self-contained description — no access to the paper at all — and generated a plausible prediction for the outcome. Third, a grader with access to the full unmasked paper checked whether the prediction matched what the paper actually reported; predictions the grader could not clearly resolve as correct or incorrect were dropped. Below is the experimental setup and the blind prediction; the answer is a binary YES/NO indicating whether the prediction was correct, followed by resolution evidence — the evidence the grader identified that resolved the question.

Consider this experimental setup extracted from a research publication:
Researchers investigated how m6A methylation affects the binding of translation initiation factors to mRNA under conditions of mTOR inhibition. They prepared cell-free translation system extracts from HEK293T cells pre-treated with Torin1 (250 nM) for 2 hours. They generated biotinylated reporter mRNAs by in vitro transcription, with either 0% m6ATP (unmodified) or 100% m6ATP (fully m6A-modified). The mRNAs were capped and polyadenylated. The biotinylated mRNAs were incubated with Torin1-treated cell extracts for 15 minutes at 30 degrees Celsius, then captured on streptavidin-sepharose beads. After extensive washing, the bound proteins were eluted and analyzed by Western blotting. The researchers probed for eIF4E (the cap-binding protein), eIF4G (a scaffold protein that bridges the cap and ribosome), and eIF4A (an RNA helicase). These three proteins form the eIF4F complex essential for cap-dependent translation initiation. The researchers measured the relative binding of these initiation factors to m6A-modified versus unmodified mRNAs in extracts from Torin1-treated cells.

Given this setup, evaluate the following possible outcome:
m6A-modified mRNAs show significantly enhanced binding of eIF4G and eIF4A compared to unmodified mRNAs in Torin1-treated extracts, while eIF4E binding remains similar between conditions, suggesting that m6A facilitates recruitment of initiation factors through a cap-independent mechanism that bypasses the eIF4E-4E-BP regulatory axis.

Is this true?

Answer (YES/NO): NO